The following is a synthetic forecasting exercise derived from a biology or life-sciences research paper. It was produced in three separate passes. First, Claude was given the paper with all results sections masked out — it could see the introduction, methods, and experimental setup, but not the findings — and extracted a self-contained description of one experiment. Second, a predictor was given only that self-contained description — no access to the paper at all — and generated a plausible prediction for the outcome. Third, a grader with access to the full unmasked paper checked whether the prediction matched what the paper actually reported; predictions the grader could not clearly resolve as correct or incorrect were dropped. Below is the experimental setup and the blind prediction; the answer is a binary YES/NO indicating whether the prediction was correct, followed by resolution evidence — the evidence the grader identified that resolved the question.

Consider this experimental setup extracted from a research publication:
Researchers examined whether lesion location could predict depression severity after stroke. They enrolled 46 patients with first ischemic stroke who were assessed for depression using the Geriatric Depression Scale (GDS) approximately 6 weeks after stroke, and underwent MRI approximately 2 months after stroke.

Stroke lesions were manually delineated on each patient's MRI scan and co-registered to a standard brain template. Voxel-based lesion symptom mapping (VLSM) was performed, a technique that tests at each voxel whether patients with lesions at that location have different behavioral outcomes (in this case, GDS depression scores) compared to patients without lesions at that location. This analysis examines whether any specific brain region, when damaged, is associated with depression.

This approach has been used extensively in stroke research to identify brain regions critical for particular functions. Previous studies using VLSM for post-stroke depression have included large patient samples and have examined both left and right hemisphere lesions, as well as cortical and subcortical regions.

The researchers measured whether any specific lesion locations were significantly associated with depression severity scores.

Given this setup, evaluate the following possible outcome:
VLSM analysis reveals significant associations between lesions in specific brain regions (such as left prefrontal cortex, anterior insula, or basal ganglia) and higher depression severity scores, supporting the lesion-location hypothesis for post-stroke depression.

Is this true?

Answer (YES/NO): NO